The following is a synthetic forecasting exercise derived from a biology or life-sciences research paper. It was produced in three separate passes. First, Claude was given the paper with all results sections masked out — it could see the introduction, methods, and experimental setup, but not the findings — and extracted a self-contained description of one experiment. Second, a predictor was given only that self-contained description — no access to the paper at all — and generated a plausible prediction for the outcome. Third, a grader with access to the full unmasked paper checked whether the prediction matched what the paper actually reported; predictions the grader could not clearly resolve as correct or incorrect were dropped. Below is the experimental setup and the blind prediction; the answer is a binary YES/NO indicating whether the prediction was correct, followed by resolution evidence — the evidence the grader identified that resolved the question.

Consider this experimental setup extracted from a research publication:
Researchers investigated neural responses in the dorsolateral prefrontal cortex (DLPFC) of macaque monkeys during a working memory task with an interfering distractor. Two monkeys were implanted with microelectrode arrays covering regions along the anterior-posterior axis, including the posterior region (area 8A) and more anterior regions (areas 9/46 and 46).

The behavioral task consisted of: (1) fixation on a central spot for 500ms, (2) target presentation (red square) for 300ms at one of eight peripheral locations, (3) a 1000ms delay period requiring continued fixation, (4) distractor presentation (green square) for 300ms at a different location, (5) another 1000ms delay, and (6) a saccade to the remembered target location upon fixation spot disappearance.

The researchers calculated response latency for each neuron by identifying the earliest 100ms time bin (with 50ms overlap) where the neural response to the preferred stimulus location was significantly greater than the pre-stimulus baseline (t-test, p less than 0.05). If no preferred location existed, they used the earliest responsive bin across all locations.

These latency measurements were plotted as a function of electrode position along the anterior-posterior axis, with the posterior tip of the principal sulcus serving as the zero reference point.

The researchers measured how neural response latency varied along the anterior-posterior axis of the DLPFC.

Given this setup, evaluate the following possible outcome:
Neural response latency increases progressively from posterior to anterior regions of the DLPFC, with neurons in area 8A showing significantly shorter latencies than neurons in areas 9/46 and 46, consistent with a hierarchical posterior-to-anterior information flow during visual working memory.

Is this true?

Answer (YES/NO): NO